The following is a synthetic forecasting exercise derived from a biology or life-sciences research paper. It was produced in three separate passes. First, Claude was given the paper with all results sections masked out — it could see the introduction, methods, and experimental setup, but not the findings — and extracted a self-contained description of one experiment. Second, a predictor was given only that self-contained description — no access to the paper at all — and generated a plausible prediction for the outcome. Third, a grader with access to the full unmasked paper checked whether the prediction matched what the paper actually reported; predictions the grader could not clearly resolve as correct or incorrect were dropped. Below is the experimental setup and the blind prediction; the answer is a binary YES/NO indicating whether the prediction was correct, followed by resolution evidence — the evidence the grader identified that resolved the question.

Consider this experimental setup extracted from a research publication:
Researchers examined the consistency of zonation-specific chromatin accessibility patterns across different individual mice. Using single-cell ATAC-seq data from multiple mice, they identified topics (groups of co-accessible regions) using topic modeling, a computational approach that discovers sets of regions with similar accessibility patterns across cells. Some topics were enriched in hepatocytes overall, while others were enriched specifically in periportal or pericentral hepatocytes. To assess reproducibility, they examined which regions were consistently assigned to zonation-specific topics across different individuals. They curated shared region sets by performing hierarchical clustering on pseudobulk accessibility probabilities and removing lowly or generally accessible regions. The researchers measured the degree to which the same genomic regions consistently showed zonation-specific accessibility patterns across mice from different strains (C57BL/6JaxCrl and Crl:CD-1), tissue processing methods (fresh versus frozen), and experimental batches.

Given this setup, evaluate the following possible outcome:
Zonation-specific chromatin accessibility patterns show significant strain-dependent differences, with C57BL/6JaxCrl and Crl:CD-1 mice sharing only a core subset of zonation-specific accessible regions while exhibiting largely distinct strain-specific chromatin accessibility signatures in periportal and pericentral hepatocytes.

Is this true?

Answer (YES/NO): NO